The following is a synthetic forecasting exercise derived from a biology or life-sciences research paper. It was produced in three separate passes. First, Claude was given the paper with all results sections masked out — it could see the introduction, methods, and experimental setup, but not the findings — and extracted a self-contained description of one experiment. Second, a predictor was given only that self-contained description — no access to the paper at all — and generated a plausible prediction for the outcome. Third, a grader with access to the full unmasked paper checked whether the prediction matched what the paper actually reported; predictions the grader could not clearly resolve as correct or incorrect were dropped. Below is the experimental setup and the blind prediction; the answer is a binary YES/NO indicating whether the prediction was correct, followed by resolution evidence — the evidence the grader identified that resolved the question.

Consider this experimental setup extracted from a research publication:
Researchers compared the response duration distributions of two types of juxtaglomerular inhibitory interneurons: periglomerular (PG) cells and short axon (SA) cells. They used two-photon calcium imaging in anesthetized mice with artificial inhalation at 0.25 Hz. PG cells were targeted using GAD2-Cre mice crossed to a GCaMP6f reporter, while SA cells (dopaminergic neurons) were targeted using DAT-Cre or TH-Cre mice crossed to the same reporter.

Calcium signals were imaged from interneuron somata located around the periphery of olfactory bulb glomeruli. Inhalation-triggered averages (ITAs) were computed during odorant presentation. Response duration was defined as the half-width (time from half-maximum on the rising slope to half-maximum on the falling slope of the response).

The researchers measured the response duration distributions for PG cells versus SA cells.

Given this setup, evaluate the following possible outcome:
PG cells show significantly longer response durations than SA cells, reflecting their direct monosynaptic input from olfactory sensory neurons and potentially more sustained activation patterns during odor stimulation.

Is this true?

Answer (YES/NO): NO